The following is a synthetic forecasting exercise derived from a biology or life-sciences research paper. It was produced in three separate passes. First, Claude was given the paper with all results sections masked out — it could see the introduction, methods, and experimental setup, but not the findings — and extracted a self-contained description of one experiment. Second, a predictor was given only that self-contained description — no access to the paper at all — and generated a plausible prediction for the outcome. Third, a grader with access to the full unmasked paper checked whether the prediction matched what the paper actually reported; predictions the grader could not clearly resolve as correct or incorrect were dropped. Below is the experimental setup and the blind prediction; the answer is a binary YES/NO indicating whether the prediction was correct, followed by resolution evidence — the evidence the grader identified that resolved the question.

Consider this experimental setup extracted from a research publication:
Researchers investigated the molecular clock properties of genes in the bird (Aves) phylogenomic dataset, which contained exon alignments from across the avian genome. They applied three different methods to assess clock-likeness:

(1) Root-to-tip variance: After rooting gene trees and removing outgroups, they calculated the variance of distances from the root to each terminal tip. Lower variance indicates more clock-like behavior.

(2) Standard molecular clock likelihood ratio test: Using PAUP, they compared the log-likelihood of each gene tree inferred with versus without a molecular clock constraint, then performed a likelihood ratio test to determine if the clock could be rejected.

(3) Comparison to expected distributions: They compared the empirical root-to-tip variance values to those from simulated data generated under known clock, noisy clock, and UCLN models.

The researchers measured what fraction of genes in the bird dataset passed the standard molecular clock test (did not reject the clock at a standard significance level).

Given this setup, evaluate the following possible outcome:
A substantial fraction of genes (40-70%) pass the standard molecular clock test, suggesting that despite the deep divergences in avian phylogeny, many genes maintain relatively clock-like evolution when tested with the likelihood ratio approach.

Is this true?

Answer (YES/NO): NO